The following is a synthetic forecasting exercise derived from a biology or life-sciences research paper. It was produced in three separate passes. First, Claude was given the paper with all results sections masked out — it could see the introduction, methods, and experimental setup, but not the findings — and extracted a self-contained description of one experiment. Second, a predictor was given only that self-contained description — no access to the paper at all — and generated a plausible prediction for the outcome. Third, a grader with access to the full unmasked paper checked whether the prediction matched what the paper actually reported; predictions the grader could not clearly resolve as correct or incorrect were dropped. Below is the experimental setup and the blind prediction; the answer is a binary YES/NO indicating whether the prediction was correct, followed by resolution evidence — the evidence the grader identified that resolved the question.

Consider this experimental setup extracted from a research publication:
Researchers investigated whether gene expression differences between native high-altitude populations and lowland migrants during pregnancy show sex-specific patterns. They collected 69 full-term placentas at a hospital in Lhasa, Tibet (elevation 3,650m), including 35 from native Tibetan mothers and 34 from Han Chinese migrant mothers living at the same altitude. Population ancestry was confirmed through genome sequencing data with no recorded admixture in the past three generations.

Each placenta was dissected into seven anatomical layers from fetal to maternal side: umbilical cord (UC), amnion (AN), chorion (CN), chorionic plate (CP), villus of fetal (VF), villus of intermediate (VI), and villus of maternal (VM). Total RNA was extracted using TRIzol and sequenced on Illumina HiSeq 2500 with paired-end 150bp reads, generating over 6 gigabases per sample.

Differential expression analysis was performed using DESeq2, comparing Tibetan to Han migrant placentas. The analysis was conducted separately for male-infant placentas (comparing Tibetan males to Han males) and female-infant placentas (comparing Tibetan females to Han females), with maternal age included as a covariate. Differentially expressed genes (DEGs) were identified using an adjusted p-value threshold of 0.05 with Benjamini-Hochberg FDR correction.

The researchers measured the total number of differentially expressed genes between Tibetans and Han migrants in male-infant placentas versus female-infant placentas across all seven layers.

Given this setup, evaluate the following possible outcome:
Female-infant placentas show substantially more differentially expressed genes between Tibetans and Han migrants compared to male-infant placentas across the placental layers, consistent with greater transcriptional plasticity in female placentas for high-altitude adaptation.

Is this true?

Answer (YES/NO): NO